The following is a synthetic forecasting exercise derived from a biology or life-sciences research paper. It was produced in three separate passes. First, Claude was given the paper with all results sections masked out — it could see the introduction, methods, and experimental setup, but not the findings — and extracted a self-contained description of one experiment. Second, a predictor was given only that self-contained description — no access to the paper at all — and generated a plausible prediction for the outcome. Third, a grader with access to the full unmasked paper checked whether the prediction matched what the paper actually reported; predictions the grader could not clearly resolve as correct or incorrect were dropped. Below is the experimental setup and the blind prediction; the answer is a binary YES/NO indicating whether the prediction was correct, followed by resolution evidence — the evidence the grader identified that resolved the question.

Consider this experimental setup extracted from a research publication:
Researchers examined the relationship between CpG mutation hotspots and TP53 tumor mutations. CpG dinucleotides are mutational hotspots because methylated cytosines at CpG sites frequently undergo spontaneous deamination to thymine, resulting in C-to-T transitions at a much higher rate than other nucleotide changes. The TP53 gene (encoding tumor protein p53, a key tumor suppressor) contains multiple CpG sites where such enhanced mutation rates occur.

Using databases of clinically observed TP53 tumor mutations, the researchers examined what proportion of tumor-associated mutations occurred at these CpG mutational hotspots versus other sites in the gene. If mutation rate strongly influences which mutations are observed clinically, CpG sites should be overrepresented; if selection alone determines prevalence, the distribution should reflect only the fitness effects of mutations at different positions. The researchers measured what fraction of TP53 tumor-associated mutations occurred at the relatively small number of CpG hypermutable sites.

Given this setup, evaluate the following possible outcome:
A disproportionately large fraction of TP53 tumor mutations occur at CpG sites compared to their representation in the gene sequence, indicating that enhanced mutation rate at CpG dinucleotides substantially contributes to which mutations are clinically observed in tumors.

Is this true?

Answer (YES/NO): YES